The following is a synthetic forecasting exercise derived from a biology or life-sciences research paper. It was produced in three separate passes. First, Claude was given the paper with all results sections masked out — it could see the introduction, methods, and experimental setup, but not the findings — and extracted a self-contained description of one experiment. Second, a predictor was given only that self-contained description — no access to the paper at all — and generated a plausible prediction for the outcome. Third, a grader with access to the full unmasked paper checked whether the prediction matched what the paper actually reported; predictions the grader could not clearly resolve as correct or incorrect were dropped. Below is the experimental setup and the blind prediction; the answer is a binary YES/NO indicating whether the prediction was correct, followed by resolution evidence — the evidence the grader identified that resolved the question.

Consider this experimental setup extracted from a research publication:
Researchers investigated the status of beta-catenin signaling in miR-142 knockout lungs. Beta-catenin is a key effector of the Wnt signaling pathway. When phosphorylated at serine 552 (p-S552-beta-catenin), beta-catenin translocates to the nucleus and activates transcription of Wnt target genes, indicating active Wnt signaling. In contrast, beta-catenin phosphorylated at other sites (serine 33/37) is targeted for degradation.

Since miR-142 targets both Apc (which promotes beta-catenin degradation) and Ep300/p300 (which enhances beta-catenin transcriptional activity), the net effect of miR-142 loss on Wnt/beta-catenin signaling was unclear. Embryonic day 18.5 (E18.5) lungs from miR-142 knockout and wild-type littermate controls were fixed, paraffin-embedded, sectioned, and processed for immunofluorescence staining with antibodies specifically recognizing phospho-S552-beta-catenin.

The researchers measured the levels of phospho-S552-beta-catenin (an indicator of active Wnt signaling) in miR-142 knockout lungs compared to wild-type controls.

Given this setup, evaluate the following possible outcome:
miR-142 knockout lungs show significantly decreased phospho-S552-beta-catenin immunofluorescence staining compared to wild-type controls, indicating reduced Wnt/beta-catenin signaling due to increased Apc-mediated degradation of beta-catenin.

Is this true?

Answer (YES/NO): NO